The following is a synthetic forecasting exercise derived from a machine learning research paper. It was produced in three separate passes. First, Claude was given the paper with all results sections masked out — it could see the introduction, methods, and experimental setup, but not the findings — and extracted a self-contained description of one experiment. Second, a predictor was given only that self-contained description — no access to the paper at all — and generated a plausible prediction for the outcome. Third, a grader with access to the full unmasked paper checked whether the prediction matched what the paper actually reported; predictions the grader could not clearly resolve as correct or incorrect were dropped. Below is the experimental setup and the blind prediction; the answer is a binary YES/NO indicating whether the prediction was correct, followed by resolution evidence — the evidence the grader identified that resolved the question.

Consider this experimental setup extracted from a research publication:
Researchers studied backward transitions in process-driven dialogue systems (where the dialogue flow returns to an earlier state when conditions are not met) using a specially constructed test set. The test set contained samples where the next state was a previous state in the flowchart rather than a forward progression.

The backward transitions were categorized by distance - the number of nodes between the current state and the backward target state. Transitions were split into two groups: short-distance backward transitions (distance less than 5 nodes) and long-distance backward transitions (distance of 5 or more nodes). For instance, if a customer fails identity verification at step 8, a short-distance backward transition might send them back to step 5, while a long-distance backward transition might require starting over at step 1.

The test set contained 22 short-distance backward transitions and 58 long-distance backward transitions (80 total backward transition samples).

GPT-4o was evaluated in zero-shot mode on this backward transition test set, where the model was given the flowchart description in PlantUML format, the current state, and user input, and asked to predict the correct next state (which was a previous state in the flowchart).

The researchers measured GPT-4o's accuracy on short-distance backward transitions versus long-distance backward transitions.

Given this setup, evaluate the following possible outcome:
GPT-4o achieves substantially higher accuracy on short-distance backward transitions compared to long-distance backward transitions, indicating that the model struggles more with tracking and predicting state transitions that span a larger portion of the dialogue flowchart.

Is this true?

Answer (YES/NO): YES